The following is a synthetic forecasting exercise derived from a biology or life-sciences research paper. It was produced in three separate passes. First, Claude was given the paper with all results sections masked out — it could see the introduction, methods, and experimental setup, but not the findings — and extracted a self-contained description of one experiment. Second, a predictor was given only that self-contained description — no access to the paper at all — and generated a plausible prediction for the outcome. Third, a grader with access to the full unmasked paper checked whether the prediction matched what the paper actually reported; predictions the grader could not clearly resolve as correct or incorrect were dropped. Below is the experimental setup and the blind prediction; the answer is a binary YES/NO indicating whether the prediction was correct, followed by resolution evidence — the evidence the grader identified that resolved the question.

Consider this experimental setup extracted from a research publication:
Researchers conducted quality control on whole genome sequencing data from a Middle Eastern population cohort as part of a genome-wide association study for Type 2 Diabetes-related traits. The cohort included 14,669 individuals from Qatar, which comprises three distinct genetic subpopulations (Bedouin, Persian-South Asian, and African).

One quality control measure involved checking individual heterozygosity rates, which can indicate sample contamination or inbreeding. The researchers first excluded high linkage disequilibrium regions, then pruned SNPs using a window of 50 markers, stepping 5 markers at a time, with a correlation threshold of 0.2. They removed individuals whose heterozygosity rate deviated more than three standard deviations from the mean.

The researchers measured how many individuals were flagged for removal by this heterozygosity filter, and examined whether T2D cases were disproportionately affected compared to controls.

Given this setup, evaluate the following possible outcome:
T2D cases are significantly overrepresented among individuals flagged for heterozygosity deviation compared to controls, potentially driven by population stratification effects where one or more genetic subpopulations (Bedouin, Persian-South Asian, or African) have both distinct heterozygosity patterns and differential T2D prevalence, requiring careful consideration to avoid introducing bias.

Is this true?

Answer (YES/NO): NO